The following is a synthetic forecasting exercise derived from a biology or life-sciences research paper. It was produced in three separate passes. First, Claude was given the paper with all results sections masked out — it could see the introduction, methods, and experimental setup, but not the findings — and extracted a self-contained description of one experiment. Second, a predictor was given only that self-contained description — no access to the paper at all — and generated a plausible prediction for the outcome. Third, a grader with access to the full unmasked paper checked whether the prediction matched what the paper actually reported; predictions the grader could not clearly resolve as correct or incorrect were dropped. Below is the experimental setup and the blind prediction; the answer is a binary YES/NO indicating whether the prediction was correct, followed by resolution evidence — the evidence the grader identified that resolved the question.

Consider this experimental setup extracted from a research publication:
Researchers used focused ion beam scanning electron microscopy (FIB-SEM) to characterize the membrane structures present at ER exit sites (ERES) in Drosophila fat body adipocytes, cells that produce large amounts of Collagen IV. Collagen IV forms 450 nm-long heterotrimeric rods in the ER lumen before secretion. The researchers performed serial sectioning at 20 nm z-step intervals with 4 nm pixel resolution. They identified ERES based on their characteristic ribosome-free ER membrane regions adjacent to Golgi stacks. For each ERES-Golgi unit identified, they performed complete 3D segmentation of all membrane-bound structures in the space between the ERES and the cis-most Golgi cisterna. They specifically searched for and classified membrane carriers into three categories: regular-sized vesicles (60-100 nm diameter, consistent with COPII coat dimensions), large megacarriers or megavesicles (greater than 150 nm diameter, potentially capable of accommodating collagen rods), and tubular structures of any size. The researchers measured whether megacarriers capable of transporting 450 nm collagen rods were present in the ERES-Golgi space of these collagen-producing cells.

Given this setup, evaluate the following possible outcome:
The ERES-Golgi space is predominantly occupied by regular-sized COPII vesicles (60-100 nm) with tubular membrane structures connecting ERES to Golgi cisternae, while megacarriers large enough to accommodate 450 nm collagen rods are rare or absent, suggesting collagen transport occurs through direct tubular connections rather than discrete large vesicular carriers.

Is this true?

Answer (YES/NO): YES